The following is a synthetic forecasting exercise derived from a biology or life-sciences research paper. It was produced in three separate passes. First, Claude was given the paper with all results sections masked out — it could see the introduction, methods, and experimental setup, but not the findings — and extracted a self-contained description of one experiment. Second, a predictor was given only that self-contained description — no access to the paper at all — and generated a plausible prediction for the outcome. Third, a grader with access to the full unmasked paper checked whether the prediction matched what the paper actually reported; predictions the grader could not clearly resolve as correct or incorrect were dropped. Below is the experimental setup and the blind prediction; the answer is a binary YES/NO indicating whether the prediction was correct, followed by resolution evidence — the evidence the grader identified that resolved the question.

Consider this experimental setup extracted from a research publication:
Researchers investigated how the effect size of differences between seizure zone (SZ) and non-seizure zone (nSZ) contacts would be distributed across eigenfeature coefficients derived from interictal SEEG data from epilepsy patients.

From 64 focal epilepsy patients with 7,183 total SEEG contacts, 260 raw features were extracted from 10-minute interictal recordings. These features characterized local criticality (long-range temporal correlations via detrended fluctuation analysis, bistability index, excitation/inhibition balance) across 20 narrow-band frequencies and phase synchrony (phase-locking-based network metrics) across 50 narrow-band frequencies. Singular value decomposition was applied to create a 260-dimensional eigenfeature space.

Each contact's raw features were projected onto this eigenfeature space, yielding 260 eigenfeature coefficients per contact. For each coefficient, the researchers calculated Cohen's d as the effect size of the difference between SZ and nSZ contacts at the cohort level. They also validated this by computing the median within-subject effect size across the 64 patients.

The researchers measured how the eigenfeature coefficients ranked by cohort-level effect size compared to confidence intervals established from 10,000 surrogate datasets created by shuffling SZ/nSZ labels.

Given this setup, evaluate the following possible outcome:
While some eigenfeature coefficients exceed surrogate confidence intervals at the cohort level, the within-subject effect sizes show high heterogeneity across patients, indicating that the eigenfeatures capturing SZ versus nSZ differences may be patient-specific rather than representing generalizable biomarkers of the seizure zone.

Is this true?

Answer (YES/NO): NO